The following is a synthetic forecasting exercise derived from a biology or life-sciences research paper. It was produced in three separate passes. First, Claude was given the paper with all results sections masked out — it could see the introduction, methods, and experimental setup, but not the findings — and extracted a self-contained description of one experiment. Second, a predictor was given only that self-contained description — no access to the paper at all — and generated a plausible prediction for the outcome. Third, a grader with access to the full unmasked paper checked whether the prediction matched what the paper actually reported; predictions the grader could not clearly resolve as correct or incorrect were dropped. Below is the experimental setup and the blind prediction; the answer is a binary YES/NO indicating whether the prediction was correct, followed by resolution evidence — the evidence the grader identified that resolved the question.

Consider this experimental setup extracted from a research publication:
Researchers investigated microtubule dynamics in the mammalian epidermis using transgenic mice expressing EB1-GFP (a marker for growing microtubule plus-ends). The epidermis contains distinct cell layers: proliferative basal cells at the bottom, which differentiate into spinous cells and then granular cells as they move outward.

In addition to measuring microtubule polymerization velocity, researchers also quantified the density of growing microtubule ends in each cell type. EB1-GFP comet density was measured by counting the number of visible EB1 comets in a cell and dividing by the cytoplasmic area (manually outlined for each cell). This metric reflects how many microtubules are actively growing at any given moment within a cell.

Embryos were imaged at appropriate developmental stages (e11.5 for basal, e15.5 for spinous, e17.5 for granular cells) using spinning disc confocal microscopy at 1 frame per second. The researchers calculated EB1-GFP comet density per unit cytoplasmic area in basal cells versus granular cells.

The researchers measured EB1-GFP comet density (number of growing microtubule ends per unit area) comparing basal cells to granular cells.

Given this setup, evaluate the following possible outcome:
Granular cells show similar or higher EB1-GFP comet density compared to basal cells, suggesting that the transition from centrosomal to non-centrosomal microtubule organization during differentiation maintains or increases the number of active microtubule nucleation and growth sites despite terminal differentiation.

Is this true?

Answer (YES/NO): YES